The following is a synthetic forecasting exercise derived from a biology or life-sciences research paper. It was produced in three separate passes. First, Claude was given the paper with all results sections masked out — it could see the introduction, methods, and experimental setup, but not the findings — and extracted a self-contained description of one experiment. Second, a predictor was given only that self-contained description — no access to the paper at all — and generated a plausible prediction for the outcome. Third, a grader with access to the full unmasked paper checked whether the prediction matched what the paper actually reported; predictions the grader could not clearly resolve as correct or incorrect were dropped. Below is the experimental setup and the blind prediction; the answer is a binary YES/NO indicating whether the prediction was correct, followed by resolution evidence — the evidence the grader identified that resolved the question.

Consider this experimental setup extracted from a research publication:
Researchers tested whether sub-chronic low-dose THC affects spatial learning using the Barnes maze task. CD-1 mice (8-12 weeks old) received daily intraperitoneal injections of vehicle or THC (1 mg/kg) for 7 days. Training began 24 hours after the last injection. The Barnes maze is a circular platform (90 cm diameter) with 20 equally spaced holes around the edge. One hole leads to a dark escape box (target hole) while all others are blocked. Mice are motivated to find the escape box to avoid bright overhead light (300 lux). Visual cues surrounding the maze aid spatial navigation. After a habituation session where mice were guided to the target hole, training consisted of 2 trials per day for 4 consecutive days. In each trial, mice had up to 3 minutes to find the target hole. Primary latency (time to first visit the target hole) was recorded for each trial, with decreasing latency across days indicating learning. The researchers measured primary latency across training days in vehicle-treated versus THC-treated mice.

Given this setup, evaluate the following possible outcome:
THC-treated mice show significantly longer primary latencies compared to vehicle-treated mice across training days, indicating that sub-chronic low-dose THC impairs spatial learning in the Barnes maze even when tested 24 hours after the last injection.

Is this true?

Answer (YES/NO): NO